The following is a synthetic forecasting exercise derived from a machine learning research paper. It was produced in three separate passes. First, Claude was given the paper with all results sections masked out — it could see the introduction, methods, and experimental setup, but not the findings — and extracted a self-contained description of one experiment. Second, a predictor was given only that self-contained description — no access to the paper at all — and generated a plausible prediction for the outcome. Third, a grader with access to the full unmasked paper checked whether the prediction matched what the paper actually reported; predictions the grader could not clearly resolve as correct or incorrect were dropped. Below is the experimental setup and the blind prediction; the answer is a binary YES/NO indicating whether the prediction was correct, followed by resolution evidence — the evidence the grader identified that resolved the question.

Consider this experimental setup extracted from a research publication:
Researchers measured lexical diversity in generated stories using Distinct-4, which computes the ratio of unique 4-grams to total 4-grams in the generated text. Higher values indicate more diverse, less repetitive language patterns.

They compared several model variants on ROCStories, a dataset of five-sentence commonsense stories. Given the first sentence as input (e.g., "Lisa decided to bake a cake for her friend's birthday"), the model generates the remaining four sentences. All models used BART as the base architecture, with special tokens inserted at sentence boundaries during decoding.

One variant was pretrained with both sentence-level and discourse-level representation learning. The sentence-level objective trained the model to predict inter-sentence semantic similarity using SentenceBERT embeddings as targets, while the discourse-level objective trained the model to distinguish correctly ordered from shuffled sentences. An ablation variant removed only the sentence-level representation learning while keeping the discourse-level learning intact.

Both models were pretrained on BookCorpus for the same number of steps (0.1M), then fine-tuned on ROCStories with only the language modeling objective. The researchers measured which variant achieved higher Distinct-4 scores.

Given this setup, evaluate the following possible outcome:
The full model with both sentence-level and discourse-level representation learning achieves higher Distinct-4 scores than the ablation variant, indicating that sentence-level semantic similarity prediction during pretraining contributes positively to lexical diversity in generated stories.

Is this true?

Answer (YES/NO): NO